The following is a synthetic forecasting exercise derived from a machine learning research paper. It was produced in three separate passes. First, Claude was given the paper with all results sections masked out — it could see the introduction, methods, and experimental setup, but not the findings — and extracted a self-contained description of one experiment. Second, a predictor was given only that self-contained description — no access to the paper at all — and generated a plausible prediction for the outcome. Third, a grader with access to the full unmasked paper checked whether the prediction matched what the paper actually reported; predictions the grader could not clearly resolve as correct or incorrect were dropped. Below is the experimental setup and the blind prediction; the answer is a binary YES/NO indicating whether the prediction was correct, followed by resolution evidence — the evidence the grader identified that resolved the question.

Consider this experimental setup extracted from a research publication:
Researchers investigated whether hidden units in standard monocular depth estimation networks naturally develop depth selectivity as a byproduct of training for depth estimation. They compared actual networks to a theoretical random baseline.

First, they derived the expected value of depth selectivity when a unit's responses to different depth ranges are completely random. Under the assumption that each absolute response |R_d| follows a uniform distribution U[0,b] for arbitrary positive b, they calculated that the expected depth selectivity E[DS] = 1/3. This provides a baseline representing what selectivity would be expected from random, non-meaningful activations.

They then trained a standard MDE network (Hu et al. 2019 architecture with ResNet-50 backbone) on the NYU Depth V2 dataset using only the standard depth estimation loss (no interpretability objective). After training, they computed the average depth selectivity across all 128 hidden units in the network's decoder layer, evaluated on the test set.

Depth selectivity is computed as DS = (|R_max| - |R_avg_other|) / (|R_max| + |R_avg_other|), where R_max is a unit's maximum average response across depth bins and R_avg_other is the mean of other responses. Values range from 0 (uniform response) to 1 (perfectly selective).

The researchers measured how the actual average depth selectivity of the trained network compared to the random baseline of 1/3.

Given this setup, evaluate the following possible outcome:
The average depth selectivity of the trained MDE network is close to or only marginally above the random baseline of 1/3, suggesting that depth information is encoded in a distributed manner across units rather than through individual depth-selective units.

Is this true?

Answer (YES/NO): NO